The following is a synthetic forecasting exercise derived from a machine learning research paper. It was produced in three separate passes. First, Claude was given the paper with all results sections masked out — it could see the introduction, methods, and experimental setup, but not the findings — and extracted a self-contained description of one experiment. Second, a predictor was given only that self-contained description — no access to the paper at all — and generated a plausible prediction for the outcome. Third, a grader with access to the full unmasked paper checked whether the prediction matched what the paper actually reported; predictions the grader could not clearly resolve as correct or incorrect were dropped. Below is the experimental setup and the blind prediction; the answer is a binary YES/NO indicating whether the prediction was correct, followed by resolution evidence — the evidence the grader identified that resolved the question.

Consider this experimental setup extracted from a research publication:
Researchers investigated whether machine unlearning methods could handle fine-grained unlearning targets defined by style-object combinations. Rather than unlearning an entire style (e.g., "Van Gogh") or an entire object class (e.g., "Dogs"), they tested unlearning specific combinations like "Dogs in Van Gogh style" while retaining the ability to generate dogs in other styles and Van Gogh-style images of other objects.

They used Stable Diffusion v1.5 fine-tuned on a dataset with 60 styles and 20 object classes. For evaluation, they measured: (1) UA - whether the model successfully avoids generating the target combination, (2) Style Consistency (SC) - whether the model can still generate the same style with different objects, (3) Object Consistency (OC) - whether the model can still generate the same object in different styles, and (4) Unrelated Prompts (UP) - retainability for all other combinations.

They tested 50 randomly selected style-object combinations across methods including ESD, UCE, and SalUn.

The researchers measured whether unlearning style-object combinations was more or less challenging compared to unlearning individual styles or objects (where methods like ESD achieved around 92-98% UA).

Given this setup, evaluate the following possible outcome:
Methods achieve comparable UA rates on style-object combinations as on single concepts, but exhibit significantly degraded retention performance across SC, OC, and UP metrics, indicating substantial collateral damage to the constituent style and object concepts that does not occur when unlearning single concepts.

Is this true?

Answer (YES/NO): NO